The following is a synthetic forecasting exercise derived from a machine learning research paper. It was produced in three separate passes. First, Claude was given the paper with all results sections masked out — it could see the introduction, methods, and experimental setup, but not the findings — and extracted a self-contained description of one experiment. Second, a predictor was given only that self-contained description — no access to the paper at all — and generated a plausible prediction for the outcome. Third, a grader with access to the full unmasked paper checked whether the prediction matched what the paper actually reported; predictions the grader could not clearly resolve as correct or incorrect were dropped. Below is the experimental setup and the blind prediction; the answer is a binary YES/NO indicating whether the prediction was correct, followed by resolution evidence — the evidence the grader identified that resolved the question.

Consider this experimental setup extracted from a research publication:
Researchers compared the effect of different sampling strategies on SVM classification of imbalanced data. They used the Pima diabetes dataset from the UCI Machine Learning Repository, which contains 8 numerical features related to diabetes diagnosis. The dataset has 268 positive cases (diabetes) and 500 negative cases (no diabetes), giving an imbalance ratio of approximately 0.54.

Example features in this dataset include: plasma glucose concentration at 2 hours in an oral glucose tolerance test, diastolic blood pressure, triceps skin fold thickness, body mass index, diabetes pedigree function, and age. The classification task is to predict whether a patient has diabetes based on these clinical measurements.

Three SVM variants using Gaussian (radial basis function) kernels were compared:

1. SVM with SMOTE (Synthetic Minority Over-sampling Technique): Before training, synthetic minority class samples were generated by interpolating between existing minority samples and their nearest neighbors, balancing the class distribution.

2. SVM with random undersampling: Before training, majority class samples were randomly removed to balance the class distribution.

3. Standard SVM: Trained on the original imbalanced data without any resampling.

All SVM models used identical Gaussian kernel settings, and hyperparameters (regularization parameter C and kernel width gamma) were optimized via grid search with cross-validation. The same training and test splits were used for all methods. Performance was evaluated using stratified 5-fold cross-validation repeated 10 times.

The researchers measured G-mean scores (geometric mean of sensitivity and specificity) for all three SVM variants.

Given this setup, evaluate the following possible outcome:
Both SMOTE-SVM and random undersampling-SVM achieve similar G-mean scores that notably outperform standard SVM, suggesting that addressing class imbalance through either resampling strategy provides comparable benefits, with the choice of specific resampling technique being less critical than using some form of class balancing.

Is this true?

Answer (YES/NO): YES